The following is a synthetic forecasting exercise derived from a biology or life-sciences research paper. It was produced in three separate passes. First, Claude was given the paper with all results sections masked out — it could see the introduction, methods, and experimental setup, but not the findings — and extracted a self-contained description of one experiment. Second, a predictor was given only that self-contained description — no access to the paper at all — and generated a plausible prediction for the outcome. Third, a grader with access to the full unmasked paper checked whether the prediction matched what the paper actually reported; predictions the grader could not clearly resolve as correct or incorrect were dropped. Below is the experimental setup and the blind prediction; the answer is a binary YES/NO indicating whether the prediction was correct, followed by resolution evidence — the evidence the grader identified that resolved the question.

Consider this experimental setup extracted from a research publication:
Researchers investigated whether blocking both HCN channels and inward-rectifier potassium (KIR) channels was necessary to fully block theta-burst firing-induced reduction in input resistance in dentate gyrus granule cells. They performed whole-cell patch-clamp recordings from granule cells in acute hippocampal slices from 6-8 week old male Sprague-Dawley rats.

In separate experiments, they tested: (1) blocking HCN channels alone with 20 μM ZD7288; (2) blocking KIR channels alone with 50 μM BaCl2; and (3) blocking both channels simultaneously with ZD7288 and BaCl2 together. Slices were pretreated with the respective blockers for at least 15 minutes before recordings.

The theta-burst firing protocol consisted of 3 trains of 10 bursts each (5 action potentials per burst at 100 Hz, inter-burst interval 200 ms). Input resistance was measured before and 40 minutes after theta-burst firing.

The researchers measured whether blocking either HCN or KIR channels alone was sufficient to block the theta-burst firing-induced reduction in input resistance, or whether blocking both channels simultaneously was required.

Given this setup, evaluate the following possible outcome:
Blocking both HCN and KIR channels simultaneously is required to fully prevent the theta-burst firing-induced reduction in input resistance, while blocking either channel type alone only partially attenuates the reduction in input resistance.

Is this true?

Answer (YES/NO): NO